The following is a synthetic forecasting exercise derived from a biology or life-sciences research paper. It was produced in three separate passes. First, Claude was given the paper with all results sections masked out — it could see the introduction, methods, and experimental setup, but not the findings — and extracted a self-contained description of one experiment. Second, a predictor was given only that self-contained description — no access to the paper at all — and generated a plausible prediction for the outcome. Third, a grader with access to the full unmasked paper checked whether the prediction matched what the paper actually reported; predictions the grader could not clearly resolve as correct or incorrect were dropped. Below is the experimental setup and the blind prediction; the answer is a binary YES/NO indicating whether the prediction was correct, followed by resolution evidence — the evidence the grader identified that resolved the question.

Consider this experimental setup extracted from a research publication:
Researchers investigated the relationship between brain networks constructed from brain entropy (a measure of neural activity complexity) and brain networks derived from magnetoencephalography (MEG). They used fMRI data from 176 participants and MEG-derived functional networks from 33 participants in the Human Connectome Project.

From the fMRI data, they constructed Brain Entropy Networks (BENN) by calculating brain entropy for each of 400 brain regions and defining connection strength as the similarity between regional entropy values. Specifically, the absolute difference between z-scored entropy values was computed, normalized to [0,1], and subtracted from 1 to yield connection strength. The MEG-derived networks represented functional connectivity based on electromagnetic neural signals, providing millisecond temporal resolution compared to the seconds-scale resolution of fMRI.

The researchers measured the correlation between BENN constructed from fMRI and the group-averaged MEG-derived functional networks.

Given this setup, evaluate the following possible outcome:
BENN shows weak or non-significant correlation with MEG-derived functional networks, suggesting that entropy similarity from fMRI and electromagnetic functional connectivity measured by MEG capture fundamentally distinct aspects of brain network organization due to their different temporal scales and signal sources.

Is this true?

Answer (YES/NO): NO